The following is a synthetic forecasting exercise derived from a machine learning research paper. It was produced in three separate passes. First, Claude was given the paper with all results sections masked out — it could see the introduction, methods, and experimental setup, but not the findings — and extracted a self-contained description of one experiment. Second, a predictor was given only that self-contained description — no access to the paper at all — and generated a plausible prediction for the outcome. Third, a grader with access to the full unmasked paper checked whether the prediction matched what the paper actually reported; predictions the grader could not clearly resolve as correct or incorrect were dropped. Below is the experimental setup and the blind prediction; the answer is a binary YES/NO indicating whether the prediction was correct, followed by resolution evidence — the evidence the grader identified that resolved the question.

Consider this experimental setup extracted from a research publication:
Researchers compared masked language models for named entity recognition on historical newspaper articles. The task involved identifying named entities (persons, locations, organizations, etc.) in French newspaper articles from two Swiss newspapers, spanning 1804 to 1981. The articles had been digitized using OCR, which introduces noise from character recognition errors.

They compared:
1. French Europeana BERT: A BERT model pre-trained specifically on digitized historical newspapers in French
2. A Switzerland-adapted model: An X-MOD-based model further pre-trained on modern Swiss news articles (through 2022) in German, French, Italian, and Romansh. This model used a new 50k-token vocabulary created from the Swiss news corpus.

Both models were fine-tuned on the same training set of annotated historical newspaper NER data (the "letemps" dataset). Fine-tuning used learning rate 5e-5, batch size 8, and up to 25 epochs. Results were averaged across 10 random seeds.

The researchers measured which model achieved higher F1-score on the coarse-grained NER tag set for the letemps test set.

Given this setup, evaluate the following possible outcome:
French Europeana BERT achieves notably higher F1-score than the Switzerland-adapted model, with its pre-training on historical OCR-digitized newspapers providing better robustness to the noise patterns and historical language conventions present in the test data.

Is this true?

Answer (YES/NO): YES